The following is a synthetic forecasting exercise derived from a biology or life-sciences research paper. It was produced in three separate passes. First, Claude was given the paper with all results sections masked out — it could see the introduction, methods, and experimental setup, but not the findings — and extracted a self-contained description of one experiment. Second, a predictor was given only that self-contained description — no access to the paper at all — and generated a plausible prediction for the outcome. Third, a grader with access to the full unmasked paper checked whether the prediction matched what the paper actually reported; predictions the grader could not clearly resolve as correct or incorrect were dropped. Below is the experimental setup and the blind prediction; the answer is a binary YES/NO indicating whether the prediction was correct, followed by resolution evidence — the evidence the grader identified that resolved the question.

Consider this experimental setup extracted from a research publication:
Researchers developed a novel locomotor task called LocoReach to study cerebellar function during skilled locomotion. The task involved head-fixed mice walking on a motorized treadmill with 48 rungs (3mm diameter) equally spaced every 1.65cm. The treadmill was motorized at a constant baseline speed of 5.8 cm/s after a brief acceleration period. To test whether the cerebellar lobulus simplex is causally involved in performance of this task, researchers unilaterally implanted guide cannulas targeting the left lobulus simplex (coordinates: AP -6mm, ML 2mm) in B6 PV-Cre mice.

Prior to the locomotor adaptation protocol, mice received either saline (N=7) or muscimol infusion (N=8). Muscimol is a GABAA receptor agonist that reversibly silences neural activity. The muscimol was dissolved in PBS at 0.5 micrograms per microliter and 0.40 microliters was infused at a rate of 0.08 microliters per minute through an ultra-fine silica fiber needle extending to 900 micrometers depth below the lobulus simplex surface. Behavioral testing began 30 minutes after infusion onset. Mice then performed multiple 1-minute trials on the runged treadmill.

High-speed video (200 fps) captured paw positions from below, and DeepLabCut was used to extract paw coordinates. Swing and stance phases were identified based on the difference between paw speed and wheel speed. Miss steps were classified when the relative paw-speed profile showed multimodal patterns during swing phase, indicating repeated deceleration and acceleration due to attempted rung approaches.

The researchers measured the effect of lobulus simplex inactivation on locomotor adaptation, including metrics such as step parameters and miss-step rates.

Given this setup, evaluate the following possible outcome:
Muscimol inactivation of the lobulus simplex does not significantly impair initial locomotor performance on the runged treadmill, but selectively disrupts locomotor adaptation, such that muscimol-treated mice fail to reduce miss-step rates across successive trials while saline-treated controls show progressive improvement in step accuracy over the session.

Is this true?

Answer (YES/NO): NO